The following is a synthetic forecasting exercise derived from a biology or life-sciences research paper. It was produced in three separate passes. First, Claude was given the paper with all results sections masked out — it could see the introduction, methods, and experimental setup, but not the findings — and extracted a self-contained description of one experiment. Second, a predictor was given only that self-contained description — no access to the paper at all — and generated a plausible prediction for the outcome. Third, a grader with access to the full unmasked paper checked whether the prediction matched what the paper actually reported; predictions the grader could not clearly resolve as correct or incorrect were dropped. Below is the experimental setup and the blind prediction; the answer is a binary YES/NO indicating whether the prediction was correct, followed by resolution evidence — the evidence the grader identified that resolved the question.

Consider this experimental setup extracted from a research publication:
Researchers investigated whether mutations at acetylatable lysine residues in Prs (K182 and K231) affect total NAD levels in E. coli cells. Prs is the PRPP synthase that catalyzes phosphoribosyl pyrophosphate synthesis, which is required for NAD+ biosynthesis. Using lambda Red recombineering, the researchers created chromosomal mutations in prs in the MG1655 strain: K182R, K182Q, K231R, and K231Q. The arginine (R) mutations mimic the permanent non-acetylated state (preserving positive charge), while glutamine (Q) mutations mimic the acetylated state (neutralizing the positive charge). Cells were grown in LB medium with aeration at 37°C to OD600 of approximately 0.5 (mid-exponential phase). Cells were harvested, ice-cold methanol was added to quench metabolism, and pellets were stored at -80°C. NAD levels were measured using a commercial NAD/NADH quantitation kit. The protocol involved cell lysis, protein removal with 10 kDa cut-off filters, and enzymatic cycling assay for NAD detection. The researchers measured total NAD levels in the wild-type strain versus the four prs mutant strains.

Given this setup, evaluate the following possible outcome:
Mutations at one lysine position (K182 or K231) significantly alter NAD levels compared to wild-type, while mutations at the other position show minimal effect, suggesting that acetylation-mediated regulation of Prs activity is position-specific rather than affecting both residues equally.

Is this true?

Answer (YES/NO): NO